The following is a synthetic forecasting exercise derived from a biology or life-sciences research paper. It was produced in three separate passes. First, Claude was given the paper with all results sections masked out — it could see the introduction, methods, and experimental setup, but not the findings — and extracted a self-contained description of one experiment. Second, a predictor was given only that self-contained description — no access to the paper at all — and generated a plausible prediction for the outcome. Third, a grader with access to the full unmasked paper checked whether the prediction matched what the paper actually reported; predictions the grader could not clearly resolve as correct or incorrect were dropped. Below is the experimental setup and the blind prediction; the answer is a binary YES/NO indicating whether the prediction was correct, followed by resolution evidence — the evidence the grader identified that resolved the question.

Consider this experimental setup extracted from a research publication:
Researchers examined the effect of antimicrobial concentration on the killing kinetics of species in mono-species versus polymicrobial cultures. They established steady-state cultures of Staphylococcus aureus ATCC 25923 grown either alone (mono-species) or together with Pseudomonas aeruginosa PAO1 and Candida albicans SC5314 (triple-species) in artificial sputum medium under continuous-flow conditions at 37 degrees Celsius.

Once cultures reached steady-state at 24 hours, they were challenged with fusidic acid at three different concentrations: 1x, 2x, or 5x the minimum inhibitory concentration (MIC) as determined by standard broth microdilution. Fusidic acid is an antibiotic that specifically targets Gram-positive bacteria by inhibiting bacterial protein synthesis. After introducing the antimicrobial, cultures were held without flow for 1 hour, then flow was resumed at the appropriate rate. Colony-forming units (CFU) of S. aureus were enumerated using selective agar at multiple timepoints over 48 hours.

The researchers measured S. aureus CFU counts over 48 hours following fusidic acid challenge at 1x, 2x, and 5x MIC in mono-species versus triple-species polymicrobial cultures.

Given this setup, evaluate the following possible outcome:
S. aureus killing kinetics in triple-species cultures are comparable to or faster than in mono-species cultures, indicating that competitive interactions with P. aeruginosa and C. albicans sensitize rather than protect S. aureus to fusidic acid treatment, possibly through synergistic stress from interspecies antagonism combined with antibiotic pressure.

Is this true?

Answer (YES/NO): NO